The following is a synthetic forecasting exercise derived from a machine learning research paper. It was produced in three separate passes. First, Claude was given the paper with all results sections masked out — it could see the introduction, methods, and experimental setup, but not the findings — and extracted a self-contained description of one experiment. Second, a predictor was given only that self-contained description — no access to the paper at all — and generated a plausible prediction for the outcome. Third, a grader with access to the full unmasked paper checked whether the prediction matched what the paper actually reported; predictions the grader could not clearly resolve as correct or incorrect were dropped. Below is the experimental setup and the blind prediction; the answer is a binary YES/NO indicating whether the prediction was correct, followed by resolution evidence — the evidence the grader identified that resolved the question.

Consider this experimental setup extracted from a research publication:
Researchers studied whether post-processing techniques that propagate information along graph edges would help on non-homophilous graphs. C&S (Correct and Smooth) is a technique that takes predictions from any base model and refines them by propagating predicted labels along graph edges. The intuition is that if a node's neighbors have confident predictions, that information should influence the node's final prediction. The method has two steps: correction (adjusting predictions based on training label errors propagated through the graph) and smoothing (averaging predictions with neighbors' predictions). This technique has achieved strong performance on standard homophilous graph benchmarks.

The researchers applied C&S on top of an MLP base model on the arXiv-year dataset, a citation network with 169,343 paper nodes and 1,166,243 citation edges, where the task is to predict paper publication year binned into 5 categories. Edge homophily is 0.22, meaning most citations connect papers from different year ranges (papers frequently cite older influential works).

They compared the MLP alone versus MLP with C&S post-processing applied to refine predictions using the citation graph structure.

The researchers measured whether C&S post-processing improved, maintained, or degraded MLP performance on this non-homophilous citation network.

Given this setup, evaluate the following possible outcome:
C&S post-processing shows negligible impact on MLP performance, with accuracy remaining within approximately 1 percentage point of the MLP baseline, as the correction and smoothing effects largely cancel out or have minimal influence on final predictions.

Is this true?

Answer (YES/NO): NO